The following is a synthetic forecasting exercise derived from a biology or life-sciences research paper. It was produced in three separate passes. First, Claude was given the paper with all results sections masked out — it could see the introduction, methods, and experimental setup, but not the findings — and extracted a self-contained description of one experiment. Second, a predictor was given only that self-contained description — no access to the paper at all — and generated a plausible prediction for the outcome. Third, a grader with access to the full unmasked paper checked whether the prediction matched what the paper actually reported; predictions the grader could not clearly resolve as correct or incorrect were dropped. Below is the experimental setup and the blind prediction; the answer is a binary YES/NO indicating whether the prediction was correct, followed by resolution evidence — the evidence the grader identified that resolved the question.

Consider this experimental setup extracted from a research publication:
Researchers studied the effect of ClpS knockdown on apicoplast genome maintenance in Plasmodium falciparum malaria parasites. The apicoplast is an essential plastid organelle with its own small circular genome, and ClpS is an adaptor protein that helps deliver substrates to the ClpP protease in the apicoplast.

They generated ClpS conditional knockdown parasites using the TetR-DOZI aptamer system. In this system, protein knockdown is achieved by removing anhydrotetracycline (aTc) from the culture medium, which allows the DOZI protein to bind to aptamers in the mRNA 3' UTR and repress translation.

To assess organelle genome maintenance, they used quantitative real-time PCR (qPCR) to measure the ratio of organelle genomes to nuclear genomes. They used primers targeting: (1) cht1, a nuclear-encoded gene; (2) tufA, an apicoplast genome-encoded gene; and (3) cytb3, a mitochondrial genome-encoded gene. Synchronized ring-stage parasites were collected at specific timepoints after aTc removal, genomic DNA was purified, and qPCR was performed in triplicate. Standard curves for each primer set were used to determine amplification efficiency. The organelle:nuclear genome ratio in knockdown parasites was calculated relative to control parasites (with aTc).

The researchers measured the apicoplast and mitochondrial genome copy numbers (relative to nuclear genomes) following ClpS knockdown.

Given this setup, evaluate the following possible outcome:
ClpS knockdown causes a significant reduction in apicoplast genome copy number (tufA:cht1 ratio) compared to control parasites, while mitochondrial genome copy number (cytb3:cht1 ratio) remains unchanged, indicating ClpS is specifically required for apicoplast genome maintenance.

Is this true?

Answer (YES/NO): YES